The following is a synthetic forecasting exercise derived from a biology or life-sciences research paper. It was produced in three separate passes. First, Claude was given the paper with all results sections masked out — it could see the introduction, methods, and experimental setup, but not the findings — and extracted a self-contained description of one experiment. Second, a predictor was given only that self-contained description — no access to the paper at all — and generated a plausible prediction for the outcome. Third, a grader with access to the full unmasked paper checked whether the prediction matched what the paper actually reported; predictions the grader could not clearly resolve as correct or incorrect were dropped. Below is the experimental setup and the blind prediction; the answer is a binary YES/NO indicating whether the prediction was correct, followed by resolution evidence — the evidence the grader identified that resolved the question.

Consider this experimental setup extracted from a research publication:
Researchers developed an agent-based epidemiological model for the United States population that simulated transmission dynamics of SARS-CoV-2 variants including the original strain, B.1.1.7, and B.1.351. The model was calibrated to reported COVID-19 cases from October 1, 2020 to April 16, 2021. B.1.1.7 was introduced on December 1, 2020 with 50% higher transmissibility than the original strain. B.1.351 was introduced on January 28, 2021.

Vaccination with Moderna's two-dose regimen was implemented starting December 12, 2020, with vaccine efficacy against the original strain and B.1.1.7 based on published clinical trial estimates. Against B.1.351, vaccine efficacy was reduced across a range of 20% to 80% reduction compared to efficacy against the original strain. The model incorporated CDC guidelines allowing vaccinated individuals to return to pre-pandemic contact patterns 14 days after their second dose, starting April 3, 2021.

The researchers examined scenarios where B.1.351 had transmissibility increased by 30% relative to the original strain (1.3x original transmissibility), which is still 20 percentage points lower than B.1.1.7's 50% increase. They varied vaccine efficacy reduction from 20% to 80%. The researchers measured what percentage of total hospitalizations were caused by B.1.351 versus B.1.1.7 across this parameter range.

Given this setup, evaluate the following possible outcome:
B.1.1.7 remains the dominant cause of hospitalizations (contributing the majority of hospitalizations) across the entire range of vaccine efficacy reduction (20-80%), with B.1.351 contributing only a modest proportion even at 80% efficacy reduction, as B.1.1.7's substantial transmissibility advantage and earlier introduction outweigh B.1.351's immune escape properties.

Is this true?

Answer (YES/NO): NO